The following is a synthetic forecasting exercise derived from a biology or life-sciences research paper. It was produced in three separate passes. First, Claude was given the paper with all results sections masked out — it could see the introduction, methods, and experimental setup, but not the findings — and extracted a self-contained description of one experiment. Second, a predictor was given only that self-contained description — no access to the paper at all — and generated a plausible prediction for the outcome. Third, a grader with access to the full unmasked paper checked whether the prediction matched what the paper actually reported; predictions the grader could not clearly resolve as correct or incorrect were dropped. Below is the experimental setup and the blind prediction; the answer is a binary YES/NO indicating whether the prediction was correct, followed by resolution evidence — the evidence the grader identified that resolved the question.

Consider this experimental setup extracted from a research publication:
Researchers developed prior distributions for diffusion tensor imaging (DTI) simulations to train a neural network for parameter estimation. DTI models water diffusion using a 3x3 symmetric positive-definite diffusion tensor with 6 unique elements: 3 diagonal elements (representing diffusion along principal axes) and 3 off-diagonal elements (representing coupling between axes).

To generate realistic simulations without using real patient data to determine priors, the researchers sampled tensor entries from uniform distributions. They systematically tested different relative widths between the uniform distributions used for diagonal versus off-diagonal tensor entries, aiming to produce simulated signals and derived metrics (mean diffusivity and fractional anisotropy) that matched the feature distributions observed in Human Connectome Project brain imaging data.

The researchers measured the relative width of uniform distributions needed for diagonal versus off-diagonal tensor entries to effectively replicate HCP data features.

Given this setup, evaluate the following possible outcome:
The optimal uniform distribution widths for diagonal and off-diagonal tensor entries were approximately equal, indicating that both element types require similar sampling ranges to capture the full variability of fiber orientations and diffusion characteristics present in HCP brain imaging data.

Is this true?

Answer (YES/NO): NO